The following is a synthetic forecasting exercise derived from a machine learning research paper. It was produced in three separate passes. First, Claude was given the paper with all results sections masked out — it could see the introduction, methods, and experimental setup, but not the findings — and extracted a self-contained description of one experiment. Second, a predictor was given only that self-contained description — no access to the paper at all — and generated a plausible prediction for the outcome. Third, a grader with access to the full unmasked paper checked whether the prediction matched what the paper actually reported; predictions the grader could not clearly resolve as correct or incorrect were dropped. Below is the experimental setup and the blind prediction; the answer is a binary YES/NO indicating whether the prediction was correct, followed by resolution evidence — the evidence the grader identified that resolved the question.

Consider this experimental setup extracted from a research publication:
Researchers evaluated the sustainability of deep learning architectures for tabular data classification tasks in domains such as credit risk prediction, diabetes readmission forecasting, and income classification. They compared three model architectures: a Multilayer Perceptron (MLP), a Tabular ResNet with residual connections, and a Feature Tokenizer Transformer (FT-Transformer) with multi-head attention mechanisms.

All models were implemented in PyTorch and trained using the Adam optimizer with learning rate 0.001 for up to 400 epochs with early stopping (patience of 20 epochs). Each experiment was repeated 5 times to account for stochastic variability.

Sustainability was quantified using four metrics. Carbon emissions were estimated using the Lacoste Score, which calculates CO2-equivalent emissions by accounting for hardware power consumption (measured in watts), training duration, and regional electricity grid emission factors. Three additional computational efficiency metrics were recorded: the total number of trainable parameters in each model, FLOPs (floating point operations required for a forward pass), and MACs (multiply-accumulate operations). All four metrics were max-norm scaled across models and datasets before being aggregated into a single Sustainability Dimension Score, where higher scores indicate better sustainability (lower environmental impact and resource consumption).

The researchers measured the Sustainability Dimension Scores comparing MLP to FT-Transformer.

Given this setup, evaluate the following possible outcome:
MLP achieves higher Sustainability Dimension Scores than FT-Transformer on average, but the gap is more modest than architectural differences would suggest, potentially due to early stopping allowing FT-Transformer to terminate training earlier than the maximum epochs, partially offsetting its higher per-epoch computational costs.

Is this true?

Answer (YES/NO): NO